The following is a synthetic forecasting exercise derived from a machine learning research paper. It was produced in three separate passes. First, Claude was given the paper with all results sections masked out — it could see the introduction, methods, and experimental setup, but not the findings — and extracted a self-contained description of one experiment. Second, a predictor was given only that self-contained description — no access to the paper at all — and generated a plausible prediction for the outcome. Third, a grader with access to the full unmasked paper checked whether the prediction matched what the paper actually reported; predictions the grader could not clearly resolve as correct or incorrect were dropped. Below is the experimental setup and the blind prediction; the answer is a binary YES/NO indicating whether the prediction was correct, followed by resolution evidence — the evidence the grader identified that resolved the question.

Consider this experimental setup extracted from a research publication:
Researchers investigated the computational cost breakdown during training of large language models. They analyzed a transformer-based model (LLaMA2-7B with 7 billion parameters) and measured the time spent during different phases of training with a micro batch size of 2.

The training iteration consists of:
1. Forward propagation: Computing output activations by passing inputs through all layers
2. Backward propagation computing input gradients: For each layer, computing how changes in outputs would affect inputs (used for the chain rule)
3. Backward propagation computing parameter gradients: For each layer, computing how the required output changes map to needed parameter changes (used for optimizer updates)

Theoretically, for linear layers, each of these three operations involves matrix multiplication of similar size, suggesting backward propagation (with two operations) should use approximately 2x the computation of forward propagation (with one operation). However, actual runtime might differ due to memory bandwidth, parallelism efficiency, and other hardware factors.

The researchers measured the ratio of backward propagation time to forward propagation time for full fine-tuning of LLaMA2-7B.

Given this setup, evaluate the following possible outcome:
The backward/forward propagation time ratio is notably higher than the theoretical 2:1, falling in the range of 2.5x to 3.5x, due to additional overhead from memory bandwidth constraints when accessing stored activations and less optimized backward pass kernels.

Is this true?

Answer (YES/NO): NO